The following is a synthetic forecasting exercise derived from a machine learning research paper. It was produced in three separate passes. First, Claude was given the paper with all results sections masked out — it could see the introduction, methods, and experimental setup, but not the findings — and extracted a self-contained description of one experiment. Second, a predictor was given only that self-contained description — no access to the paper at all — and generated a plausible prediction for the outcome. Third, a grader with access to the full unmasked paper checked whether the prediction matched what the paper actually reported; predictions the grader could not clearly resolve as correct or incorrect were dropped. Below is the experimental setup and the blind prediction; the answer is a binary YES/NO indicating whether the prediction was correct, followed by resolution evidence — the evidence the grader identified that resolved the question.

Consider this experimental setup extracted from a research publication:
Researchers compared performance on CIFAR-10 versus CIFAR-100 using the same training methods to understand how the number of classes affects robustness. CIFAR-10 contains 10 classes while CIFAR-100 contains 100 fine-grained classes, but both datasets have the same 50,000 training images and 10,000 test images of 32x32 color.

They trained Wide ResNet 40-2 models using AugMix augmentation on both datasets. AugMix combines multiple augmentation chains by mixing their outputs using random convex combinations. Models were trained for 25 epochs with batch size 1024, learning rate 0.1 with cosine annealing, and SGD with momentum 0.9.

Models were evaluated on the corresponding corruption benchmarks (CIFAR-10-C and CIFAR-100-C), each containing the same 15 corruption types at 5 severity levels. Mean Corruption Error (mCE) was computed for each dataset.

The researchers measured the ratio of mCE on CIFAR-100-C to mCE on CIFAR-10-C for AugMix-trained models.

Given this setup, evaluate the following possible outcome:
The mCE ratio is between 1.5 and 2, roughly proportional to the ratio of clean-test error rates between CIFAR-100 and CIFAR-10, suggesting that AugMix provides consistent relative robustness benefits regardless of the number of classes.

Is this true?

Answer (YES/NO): NO